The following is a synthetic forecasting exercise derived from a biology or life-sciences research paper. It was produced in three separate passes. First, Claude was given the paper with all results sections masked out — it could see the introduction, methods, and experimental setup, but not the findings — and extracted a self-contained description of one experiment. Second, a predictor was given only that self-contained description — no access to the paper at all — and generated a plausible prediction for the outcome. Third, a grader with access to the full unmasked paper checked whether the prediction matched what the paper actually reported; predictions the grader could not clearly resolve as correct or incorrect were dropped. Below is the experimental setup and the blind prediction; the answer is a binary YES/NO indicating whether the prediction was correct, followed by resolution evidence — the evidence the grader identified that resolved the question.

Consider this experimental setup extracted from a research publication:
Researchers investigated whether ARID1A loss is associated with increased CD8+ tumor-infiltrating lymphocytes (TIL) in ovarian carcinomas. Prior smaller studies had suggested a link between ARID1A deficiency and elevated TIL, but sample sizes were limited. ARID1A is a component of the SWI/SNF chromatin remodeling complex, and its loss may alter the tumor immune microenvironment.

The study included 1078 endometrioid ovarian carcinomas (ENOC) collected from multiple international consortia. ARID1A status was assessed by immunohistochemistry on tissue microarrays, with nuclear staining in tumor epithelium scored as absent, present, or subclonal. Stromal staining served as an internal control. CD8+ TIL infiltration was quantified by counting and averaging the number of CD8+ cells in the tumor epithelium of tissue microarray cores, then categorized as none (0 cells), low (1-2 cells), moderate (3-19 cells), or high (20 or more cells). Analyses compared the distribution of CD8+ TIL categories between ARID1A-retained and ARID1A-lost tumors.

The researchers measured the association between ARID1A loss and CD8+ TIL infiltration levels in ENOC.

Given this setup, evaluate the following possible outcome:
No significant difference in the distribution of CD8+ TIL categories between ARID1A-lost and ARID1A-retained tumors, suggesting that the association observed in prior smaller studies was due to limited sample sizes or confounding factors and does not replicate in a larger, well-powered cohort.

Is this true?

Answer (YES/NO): NO